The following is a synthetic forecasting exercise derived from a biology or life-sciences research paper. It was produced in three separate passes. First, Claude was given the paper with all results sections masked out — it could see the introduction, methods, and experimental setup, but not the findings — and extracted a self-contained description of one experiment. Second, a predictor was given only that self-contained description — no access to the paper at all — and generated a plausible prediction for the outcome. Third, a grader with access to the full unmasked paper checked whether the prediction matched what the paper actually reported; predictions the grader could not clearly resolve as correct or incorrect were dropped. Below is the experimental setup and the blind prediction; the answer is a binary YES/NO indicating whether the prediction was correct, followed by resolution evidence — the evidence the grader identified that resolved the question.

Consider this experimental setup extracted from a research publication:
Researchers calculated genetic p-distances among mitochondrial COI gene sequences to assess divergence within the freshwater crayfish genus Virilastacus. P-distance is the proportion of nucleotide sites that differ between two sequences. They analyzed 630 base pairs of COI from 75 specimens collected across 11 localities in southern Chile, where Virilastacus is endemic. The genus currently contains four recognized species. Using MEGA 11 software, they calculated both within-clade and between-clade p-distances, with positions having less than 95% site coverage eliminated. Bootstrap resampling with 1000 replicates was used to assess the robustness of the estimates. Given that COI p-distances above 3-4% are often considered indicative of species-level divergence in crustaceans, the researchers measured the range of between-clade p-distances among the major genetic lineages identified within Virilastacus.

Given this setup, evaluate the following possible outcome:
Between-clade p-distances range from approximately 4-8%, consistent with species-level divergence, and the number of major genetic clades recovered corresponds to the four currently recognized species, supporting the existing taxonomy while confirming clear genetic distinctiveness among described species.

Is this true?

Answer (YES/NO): NO